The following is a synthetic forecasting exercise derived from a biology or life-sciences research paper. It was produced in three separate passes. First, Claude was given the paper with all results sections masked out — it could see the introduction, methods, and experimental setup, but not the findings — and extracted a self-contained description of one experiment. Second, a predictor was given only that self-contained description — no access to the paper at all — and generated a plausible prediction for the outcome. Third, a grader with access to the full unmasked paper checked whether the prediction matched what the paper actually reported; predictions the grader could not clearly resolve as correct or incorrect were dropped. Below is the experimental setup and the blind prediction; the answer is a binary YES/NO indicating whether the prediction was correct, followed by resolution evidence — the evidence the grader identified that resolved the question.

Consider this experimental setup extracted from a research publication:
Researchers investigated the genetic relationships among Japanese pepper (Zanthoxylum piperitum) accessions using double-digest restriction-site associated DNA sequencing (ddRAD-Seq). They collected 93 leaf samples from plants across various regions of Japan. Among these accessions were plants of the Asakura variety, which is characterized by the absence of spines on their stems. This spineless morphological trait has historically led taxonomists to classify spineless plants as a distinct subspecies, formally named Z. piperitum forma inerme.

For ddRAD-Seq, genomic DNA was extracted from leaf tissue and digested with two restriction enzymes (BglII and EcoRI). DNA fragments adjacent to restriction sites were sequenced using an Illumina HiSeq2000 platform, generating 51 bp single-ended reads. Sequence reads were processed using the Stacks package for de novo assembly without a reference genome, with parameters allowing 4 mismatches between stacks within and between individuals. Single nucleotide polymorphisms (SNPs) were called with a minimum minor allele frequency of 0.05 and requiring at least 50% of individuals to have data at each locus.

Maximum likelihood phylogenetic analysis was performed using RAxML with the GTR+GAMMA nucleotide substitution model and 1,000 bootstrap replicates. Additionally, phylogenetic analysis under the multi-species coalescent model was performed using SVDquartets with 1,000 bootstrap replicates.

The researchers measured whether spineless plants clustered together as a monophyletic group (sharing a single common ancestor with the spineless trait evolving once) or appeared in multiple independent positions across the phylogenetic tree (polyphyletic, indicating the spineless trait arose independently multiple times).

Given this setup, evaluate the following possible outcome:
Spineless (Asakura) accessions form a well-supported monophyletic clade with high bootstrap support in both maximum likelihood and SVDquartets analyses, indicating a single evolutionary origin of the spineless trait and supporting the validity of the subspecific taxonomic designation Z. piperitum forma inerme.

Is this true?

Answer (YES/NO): NO